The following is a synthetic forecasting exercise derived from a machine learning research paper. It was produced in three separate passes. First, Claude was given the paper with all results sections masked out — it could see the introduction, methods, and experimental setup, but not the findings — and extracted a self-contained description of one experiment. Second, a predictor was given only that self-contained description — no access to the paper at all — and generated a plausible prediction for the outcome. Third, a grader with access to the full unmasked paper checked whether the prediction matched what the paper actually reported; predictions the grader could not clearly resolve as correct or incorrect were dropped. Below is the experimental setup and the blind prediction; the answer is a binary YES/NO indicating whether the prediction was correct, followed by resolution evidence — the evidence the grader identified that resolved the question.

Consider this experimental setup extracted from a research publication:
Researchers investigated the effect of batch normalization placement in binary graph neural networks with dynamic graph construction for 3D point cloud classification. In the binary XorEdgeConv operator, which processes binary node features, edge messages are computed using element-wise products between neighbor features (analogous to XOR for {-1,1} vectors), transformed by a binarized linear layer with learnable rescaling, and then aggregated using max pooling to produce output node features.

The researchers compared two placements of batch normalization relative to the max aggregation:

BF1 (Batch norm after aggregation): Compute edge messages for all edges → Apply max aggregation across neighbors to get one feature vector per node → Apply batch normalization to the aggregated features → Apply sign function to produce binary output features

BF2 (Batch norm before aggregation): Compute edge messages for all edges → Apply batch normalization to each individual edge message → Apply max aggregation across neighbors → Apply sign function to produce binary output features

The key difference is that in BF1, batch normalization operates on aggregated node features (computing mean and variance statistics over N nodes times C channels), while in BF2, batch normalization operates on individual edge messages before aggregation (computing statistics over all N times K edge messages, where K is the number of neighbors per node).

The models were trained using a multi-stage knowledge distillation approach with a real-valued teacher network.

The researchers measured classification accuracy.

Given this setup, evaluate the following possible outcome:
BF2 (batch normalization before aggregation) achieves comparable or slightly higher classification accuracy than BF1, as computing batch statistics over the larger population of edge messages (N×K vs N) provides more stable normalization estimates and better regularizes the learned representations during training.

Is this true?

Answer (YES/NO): NO